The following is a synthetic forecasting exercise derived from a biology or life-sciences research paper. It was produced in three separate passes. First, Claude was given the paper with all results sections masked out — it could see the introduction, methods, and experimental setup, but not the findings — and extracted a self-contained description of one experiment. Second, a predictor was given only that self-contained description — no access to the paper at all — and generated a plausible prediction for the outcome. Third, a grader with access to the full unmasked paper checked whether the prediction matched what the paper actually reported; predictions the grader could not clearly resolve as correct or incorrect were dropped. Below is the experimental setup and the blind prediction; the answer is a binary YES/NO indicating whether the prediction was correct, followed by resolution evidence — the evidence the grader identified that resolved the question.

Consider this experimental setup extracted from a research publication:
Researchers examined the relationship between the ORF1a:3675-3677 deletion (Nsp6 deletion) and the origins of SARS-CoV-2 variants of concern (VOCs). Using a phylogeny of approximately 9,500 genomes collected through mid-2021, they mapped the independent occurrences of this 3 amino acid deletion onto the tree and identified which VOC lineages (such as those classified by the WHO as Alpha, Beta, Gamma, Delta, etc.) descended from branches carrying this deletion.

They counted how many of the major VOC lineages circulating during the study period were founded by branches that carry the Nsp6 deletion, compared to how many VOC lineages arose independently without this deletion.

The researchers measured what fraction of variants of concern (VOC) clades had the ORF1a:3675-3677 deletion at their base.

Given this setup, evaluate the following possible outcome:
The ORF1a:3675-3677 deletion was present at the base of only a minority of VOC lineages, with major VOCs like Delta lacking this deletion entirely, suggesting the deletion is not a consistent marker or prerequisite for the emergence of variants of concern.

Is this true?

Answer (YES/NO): NO